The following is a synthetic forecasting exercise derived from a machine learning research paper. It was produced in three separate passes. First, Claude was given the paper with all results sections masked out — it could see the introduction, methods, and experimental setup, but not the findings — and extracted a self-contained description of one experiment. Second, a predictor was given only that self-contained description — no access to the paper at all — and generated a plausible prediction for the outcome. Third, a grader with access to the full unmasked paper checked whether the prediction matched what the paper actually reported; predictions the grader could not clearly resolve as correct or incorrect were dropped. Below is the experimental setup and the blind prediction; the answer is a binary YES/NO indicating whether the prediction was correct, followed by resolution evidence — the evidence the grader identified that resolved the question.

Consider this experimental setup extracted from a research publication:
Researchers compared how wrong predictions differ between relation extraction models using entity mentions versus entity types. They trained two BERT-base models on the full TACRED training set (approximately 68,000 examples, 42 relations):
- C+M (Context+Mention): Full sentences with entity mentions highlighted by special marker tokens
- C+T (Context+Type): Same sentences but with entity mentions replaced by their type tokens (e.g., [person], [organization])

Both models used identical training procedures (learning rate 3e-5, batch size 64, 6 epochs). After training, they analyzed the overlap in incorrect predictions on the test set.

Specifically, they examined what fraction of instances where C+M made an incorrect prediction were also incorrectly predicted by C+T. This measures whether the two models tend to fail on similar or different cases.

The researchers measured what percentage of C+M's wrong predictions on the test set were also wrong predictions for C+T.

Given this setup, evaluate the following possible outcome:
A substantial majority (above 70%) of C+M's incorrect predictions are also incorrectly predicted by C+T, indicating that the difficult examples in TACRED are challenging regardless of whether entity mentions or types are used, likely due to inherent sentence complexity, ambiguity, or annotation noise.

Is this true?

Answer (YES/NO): NO